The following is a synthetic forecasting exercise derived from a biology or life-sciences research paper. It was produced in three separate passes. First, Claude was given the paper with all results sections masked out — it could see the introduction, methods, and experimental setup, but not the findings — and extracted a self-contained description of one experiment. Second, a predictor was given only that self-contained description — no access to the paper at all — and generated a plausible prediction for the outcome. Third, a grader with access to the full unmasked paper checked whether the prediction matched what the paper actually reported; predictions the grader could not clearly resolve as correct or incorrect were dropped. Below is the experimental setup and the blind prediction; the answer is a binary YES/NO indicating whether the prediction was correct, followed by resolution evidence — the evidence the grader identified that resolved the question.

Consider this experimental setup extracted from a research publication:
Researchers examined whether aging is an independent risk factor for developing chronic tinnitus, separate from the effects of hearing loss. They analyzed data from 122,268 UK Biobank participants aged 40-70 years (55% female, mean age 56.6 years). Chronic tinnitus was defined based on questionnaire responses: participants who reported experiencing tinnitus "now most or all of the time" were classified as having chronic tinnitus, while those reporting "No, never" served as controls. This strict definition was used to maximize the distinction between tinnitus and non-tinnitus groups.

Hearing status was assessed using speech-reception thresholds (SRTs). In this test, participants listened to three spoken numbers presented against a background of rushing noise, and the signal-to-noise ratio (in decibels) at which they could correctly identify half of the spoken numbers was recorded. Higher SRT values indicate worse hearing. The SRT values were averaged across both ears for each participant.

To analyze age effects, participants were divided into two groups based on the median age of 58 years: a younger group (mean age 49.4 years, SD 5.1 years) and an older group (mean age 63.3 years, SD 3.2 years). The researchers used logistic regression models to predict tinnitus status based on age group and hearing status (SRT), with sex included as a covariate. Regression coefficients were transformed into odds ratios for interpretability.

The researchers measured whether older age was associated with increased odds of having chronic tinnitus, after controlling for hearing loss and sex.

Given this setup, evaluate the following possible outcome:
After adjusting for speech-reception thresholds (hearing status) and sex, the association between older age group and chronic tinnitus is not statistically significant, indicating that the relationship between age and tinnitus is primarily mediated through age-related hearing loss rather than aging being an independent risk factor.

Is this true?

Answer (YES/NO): NO